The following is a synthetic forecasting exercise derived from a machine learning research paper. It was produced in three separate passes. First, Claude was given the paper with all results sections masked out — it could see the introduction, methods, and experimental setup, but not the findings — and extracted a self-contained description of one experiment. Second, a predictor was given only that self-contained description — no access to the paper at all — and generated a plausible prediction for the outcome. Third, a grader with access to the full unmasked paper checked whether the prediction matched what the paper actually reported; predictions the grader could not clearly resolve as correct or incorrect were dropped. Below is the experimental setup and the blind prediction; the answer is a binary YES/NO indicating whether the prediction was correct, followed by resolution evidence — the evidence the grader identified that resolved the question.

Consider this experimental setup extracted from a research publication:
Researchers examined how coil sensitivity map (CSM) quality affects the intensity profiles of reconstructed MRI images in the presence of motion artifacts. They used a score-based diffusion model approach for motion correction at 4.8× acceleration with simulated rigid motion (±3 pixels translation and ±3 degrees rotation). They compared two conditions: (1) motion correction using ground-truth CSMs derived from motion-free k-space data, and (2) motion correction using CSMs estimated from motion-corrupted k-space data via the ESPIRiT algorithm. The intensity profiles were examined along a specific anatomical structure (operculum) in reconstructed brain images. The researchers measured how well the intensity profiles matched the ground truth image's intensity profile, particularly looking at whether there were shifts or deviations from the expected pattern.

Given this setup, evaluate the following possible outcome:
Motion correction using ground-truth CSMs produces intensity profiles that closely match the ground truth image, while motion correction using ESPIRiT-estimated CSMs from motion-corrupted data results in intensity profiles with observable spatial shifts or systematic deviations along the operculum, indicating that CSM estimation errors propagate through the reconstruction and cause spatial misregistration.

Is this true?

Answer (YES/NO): YES